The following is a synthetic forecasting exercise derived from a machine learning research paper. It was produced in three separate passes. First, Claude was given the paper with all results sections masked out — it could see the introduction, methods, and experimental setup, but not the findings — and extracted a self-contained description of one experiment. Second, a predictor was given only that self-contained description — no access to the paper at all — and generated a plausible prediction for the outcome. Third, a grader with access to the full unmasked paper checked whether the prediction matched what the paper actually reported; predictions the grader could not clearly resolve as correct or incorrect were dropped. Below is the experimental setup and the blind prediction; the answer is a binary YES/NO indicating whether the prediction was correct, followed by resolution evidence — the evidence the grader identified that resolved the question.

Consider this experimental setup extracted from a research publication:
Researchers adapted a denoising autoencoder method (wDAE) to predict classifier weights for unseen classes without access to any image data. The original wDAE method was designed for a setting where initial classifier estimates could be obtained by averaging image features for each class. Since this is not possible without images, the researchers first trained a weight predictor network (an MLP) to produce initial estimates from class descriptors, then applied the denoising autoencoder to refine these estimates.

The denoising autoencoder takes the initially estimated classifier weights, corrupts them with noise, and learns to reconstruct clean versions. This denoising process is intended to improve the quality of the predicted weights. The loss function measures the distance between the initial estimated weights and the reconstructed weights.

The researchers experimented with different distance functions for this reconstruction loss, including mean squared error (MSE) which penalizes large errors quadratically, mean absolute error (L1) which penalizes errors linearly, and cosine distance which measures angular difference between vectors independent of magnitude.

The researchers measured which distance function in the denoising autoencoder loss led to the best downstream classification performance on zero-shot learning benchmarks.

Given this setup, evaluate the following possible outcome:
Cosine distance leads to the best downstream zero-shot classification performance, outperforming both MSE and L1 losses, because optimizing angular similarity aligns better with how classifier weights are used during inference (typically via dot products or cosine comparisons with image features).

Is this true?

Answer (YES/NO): NO